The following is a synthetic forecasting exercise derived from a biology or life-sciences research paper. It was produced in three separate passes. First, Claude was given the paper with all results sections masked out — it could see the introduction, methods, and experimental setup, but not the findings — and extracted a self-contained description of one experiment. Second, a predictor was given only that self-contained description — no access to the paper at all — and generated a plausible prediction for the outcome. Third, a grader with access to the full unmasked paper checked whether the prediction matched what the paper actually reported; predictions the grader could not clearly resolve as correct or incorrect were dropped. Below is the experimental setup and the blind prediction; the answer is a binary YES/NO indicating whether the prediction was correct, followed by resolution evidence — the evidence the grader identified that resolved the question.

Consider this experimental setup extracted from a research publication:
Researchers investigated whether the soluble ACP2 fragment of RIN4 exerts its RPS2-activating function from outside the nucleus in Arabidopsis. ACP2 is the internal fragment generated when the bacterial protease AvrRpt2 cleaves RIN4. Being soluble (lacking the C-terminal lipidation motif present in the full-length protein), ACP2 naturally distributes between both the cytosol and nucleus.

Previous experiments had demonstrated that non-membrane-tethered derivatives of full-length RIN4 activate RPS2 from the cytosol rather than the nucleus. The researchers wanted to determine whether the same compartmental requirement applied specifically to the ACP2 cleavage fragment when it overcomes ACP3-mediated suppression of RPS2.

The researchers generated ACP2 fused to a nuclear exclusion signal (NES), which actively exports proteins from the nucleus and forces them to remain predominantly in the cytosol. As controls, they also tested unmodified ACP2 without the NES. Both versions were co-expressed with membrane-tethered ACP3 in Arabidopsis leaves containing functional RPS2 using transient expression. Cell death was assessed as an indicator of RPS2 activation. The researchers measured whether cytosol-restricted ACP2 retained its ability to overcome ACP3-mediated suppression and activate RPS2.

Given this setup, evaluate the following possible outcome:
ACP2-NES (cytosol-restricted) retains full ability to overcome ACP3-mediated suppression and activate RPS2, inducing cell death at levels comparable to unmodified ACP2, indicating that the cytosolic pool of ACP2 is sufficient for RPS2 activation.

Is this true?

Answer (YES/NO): YES